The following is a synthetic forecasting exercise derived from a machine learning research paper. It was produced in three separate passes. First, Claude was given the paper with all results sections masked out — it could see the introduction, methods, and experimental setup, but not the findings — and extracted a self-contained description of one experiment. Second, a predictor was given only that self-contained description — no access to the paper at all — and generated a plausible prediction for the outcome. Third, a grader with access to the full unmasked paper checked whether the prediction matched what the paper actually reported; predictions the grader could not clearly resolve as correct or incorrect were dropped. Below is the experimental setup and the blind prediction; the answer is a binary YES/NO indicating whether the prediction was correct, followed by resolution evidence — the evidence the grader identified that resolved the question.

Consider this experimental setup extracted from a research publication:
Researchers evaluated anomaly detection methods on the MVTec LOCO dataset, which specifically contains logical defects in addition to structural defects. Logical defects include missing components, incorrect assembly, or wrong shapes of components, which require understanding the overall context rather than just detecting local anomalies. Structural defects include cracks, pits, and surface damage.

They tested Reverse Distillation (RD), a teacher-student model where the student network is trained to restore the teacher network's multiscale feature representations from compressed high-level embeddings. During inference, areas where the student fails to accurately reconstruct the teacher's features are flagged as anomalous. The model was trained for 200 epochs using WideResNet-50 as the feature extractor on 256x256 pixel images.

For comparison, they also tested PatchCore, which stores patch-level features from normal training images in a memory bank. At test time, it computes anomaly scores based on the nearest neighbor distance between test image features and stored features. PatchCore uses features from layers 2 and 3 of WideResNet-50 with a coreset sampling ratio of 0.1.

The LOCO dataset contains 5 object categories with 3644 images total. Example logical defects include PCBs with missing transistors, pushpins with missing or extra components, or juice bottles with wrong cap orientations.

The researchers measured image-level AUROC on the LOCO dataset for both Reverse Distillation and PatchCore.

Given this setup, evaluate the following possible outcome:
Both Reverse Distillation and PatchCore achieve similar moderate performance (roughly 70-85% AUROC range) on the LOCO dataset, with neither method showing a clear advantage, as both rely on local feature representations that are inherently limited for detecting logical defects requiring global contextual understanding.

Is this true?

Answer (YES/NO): NO